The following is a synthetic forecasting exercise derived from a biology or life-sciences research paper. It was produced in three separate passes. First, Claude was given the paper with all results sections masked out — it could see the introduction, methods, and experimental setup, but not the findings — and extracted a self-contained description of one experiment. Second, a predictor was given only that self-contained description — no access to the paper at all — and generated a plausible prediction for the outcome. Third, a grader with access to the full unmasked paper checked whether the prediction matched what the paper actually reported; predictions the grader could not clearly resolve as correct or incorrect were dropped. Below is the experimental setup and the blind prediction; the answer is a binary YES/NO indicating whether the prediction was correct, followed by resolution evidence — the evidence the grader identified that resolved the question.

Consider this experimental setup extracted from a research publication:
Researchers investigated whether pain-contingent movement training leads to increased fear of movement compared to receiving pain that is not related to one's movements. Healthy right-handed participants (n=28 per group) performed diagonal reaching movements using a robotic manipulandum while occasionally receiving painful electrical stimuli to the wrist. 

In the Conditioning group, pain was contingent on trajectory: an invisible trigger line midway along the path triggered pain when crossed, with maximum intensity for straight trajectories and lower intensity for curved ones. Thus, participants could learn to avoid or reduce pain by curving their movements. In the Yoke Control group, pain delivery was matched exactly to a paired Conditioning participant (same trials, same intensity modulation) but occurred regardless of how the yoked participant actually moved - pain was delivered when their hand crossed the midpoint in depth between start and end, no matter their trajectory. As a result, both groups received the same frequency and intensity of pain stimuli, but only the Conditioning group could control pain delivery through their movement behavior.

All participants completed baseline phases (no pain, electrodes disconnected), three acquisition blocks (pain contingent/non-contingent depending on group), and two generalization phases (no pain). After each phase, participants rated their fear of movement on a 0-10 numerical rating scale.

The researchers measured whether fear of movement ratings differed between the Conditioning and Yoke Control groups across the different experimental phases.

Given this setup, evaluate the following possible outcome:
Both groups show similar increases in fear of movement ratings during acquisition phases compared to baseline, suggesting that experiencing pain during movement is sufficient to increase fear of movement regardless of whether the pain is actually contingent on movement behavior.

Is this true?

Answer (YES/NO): YES